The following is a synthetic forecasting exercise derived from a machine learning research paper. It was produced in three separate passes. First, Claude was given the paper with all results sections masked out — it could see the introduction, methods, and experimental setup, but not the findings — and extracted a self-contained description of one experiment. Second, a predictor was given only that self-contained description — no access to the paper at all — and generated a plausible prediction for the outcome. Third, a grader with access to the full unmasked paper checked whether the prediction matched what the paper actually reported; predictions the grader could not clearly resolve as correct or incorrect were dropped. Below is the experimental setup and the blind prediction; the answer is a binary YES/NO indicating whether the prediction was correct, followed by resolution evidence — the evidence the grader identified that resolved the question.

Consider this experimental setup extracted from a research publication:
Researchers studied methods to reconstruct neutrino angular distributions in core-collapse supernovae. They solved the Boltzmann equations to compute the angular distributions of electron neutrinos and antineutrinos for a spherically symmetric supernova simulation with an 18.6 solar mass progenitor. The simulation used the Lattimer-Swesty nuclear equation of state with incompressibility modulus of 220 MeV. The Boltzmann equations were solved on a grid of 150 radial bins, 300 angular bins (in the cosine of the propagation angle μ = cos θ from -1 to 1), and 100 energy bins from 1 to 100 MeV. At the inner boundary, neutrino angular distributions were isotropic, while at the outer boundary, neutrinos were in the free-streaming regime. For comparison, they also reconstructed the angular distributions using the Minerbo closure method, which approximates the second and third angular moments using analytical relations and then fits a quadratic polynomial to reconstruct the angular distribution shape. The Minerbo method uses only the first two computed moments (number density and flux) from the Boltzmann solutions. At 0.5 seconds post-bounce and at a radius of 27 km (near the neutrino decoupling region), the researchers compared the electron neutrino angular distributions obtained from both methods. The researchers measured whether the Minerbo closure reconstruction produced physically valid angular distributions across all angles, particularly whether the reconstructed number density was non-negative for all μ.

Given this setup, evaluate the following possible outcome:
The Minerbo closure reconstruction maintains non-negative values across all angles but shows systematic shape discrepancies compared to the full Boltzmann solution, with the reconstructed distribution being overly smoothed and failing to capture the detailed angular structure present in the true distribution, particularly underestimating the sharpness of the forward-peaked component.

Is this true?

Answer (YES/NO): NO